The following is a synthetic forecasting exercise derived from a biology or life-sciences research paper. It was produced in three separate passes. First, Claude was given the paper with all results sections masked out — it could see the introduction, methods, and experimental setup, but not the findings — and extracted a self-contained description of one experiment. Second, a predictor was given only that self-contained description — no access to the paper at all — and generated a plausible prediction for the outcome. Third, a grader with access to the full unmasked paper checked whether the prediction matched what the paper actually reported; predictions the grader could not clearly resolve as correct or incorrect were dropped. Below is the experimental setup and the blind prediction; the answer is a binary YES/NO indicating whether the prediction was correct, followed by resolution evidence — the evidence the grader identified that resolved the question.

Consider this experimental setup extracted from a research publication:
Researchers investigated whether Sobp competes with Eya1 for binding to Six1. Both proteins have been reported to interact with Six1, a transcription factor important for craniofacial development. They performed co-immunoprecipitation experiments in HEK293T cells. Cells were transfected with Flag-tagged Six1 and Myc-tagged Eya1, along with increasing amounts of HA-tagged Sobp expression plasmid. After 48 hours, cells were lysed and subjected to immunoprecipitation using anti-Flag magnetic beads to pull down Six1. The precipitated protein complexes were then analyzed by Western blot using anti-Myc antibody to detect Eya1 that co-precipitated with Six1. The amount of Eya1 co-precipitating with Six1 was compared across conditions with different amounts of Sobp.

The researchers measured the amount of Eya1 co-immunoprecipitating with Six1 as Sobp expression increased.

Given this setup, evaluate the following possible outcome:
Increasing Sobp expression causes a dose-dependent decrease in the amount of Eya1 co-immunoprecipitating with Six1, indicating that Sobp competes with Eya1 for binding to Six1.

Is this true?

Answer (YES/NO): YES